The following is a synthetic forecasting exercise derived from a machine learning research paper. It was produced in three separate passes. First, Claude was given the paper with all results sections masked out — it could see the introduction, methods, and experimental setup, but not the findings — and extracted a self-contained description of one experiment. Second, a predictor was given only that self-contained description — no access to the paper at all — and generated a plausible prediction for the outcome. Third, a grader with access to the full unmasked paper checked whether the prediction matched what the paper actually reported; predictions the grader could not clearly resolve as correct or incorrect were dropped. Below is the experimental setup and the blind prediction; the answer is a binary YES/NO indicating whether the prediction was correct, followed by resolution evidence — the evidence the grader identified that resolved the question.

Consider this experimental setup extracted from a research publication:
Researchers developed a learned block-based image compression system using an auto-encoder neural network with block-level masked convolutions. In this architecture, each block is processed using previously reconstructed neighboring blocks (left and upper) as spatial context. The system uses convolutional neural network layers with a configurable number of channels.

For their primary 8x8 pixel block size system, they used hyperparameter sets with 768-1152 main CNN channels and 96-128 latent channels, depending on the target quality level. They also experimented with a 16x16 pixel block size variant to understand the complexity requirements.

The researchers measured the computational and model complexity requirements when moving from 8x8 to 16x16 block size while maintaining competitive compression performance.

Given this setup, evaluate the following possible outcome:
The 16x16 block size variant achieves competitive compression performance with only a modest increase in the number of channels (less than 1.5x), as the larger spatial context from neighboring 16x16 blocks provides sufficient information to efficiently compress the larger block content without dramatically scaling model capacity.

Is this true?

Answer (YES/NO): NO